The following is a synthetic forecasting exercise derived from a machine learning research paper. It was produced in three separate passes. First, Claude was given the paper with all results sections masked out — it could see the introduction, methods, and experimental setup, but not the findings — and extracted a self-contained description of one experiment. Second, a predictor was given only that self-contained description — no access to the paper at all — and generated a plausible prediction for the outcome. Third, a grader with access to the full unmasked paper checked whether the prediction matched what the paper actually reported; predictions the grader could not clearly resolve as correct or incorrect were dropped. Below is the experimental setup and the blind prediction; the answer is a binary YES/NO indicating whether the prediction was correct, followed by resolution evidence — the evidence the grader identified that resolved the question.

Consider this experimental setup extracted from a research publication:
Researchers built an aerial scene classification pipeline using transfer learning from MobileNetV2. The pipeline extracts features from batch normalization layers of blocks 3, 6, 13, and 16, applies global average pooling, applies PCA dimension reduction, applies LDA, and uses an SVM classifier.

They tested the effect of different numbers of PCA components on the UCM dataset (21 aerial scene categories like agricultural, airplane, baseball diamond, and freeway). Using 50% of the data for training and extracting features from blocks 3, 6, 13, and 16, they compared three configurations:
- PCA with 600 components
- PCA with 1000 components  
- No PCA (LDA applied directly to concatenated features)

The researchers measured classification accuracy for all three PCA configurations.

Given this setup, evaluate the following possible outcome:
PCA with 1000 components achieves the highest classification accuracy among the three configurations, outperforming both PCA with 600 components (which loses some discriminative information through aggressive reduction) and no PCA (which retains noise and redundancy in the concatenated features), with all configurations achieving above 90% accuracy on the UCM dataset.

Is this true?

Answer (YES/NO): NO